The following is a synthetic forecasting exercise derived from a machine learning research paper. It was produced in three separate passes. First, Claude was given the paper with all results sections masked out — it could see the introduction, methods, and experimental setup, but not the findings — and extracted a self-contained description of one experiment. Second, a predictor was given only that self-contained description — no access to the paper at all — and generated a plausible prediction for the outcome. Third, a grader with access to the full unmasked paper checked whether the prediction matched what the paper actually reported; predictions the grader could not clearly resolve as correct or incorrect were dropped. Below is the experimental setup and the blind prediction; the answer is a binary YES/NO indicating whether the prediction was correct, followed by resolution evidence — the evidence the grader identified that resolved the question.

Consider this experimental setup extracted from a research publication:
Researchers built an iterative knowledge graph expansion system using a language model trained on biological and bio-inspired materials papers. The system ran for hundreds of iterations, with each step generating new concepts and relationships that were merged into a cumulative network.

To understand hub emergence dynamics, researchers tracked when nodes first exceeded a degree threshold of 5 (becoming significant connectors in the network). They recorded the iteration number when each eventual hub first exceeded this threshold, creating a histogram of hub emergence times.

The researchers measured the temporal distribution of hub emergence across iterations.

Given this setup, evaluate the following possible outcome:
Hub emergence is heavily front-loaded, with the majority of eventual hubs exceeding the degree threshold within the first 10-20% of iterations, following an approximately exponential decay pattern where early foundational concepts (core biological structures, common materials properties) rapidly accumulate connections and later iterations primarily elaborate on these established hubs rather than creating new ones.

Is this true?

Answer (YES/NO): NO